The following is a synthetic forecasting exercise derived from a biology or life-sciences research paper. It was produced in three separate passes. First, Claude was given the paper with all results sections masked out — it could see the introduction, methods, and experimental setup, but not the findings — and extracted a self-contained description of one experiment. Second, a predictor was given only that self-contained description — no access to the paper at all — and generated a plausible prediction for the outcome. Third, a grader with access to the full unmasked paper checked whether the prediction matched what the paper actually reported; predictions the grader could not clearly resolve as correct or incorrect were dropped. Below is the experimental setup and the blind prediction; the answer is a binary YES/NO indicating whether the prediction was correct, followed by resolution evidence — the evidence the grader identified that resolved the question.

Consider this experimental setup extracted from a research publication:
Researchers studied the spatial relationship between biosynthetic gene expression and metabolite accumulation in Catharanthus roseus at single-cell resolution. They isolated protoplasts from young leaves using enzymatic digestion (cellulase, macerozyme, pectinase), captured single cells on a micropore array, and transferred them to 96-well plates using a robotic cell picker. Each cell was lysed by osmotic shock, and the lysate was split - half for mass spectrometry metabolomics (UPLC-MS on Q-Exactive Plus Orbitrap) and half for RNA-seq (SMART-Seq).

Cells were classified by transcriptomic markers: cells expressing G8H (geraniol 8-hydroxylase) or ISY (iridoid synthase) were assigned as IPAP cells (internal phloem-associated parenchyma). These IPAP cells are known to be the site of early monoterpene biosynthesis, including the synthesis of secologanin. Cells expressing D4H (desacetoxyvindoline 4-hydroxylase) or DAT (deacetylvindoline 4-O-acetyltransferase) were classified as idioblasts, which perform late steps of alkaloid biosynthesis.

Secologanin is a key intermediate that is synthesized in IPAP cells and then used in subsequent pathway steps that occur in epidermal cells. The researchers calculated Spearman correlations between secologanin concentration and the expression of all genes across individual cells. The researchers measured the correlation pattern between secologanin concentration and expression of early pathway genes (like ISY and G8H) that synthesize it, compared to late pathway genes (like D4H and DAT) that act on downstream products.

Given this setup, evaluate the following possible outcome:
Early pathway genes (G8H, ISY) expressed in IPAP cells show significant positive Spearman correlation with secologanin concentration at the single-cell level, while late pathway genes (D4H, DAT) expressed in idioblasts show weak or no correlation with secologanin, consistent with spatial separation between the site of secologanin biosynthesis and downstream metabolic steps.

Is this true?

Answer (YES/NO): NO